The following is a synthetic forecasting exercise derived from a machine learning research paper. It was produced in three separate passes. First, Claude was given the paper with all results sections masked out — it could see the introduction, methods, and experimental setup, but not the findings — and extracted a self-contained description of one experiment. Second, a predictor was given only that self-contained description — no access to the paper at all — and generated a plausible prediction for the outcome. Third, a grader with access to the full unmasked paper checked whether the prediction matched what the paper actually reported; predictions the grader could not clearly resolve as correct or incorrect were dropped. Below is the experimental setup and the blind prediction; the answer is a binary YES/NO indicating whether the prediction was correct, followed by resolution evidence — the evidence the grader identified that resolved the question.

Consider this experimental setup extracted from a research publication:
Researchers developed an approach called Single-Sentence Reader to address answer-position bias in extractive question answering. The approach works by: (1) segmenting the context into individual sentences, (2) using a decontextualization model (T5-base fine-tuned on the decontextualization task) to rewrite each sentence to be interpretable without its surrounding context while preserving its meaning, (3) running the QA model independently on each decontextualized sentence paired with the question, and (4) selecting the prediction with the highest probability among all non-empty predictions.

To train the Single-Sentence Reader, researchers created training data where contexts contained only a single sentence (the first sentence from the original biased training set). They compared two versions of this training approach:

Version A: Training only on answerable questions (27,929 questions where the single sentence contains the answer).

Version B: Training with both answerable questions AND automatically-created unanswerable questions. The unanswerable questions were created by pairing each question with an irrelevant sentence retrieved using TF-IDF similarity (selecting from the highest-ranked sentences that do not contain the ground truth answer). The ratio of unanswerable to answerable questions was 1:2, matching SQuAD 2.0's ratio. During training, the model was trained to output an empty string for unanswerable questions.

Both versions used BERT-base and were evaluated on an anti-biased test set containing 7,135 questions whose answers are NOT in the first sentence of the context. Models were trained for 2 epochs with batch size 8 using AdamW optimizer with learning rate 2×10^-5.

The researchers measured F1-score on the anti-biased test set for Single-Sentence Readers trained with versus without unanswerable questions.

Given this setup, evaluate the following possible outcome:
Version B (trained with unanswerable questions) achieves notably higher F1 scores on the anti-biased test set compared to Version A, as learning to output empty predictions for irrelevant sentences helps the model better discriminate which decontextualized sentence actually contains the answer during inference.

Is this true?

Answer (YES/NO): YES